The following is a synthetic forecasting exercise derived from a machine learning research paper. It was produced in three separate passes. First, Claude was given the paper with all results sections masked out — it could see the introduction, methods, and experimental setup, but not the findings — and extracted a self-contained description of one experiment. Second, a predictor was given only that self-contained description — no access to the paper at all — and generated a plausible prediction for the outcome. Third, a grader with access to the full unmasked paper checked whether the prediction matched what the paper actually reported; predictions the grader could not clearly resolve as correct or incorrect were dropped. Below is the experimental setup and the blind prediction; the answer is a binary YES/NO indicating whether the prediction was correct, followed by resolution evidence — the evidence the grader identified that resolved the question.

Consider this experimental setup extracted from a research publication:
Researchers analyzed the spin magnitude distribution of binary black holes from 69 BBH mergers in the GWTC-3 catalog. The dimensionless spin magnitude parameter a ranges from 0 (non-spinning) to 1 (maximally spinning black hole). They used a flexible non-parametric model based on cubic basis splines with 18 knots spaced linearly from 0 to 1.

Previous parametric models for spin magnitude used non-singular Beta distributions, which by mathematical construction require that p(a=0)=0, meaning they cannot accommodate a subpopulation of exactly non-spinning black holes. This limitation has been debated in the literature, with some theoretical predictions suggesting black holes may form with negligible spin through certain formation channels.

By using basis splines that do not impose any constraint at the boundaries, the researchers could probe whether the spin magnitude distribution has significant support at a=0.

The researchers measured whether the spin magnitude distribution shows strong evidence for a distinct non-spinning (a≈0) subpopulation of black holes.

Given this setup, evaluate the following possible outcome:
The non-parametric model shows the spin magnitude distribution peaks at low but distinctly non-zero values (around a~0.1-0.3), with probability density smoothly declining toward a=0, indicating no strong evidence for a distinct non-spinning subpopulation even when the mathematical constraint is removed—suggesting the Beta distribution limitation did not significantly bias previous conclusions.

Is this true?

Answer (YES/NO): YES